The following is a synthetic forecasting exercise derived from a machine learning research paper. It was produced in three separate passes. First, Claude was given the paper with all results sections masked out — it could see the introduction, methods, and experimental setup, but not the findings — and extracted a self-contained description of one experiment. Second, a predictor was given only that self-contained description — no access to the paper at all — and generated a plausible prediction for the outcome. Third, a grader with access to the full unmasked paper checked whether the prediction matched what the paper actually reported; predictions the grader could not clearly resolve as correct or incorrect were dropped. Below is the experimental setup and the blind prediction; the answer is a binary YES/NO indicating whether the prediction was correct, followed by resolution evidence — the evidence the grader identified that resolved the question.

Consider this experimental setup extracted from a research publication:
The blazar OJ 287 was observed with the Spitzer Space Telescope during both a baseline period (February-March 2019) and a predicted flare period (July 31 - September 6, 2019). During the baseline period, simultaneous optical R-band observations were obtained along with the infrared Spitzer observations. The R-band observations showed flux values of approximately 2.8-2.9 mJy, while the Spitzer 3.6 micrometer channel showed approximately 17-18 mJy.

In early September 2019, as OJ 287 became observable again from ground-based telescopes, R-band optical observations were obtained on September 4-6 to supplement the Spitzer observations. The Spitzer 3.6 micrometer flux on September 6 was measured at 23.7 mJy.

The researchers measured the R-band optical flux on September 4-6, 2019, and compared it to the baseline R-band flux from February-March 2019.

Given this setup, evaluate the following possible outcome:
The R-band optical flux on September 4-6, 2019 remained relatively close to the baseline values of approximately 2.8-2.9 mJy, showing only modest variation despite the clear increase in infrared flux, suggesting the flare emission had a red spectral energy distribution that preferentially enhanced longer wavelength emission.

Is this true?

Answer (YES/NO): NO